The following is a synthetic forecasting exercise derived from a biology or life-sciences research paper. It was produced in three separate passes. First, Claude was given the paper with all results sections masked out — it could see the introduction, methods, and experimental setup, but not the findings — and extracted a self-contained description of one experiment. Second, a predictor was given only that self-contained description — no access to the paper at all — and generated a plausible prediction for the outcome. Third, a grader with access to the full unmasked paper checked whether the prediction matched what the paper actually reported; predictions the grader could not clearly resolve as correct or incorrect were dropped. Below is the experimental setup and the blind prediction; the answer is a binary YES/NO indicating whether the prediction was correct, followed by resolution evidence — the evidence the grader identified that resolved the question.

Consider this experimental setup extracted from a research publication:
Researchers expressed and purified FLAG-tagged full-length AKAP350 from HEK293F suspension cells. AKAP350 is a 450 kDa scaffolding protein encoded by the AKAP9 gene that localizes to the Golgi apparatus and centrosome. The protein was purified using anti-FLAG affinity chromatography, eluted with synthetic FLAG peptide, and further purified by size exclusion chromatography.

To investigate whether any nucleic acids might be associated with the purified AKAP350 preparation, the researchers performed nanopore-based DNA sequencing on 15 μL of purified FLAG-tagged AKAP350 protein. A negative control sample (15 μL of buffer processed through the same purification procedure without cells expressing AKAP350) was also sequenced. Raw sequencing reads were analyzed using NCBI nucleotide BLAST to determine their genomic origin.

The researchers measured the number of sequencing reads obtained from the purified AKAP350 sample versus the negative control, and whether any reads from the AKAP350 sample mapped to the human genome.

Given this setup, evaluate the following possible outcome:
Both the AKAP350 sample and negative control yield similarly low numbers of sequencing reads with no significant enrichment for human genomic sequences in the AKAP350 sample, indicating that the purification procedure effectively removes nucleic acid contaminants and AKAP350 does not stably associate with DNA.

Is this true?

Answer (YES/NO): NO